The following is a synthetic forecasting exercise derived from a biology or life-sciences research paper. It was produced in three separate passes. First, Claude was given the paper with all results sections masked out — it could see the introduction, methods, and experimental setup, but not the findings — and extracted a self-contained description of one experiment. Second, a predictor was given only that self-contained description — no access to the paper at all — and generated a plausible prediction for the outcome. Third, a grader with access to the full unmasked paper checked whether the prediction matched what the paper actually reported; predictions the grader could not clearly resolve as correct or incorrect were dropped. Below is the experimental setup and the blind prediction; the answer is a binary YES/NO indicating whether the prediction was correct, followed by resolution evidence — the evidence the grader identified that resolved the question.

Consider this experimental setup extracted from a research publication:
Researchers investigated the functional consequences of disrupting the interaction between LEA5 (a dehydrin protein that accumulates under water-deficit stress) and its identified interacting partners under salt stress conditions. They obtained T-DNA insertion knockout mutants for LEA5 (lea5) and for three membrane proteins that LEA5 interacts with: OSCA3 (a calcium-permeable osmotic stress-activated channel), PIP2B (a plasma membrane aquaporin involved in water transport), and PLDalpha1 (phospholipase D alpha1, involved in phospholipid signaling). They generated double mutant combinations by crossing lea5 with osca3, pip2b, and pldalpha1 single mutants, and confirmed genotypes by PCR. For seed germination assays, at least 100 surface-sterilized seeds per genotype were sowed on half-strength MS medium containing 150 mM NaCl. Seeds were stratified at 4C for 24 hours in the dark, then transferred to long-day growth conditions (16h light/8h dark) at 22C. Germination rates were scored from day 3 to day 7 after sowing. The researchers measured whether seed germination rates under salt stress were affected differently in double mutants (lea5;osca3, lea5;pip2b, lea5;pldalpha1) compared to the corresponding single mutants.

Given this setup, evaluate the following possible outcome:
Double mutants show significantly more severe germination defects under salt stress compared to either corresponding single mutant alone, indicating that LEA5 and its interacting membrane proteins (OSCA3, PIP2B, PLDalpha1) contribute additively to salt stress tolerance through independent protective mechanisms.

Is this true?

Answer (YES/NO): NO